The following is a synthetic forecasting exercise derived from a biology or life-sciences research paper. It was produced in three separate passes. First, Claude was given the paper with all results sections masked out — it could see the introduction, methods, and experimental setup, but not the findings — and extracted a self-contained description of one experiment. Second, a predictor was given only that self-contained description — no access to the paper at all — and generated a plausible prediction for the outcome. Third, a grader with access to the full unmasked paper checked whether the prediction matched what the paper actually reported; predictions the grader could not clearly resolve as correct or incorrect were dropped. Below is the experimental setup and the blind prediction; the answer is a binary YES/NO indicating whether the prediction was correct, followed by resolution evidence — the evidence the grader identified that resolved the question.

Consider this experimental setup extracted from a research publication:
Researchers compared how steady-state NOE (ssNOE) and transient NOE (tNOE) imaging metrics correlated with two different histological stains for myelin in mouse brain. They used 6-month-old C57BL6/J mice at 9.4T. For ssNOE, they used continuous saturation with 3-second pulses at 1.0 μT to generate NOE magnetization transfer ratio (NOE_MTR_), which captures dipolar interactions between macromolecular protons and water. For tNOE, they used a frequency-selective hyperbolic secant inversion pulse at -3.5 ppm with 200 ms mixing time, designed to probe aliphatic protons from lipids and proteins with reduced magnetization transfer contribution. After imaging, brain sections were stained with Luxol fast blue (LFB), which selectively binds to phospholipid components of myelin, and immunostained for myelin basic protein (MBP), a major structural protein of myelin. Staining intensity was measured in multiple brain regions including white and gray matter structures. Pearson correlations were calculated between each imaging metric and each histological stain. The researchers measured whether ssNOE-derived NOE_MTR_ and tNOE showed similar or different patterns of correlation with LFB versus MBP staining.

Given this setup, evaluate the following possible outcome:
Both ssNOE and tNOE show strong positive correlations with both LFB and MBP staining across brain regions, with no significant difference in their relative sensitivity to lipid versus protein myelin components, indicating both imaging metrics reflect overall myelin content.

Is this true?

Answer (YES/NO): NO